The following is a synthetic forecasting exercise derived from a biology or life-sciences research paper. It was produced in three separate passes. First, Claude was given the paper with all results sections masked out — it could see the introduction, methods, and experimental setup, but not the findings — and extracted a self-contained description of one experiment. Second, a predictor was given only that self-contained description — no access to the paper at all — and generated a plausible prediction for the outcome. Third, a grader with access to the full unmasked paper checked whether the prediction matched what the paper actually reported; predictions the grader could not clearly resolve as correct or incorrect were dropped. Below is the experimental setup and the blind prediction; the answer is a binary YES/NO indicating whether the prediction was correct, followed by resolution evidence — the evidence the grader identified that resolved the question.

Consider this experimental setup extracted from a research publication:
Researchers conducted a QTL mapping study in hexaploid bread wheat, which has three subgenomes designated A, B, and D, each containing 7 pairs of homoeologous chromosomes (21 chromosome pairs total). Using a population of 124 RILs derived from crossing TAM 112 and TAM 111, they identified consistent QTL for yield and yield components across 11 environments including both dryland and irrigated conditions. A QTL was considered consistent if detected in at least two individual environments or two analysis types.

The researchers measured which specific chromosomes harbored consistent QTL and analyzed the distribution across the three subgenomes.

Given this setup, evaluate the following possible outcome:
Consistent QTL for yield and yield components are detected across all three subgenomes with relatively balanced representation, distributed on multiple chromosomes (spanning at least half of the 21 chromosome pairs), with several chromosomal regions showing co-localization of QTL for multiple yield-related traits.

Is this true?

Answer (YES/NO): NO